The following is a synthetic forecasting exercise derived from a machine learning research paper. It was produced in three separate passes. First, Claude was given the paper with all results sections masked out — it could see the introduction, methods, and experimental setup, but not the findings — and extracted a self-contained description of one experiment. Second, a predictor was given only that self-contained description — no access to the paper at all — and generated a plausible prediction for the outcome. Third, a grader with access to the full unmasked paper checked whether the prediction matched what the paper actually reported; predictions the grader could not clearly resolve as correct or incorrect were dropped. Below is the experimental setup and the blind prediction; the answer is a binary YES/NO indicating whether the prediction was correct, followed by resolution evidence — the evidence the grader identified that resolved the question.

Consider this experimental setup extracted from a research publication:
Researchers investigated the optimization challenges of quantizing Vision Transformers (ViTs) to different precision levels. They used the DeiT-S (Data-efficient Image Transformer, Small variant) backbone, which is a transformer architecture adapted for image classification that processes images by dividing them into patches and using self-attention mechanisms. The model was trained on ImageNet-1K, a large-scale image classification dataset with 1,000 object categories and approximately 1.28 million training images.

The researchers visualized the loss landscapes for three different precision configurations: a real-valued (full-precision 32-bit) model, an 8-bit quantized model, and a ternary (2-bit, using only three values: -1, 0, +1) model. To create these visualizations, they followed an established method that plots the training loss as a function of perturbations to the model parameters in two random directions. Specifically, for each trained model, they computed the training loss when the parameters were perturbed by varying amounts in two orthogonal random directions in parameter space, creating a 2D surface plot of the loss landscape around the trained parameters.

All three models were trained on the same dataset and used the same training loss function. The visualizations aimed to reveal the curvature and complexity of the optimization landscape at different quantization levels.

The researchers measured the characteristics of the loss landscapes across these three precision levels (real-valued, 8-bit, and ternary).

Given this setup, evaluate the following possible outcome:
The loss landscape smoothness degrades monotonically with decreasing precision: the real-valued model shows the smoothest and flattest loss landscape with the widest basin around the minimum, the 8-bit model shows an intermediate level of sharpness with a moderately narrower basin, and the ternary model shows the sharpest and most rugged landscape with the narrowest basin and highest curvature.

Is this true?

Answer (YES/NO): NO